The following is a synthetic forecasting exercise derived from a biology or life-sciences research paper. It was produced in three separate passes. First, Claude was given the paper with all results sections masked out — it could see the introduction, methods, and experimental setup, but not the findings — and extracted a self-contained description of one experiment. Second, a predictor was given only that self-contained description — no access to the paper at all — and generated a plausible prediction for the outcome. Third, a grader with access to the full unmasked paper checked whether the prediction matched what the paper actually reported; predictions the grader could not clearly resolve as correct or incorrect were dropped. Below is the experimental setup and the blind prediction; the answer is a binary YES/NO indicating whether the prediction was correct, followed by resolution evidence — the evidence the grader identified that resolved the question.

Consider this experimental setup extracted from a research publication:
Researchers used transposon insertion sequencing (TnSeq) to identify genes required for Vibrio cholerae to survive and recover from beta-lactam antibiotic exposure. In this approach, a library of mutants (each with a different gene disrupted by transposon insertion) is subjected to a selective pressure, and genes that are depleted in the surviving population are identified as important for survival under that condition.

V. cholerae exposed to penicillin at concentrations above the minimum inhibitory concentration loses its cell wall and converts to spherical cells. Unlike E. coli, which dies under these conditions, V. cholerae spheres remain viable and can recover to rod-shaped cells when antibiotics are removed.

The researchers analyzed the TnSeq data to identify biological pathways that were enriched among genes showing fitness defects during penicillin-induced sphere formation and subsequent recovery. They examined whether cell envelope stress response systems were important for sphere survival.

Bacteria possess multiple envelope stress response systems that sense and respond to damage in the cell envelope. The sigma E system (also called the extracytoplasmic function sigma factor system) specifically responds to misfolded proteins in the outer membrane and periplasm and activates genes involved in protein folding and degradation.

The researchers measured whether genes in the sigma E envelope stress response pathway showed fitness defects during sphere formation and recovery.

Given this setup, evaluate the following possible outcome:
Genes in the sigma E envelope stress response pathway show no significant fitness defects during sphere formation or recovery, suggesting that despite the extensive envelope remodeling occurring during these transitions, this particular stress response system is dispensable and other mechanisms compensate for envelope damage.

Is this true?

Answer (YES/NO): NO